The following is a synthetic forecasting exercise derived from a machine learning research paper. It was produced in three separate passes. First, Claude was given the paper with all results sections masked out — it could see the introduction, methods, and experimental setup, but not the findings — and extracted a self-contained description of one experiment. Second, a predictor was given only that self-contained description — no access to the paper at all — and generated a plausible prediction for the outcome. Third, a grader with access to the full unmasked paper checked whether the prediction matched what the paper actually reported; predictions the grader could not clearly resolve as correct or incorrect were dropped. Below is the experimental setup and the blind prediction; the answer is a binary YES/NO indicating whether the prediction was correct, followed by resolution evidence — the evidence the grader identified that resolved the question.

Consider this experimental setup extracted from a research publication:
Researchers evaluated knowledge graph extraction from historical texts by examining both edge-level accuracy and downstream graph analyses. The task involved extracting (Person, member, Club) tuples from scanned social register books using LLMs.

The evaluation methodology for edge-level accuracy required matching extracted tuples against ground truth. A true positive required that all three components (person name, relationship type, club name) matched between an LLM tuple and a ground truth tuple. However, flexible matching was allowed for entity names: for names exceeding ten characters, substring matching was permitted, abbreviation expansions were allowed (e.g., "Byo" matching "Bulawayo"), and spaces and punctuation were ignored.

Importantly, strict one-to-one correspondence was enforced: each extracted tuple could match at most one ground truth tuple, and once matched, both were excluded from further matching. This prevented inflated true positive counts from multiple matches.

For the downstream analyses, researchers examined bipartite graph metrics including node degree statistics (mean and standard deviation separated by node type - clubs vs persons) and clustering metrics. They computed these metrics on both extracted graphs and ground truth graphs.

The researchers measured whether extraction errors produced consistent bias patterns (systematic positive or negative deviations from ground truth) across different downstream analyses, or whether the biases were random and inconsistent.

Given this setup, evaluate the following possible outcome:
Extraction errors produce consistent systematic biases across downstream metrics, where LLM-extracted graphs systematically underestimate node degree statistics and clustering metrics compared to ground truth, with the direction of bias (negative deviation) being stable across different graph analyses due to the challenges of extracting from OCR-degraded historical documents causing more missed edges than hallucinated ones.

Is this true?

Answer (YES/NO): NO